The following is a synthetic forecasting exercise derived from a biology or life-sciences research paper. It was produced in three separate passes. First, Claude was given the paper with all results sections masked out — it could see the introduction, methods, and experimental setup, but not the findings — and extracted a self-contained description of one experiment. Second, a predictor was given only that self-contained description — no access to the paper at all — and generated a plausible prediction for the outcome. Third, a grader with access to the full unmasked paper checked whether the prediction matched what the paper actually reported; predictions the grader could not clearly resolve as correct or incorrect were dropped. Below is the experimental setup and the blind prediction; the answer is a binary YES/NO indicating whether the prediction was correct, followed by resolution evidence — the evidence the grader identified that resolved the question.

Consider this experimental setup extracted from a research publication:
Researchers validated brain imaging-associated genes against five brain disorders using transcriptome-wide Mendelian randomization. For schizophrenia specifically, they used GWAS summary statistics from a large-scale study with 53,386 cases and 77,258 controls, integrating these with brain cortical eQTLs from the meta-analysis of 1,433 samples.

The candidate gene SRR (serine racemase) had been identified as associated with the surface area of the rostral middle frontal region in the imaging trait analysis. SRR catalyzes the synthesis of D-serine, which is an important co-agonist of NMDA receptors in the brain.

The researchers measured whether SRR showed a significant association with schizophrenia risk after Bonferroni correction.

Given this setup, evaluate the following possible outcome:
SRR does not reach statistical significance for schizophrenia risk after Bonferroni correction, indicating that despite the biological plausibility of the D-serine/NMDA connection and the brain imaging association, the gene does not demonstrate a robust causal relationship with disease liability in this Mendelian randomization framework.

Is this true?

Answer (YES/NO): NO